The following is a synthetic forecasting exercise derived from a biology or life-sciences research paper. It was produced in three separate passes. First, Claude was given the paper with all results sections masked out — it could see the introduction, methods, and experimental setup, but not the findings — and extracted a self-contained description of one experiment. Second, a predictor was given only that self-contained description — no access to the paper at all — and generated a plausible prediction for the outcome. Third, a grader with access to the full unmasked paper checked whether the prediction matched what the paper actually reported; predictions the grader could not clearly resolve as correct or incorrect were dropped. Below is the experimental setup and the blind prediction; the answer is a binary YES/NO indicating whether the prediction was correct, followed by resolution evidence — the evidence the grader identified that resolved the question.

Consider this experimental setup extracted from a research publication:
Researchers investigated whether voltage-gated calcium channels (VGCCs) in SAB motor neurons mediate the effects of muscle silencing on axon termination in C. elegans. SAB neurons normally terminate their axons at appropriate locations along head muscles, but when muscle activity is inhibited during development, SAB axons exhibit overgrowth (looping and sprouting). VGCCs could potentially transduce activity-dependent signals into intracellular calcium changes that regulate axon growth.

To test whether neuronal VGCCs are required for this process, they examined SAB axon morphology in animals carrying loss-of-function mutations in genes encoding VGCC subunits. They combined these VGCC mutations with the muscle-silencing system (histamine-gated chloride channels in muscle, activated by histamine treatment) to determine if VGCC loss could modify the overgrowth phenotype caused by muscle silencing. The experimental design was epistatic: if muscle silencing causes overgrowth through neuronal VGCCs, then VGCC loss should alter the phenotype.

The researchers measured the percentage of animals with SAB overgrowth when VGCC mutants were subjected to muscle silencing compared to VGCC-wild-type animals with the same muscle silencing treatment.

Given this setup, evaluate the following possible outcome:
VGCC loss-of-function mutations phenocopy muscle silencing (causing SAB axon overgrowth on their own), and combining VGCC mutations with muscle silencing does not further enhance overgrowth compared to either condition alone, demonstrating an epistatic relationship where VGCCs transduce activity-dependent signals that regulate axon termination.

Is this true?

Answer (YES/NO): NO